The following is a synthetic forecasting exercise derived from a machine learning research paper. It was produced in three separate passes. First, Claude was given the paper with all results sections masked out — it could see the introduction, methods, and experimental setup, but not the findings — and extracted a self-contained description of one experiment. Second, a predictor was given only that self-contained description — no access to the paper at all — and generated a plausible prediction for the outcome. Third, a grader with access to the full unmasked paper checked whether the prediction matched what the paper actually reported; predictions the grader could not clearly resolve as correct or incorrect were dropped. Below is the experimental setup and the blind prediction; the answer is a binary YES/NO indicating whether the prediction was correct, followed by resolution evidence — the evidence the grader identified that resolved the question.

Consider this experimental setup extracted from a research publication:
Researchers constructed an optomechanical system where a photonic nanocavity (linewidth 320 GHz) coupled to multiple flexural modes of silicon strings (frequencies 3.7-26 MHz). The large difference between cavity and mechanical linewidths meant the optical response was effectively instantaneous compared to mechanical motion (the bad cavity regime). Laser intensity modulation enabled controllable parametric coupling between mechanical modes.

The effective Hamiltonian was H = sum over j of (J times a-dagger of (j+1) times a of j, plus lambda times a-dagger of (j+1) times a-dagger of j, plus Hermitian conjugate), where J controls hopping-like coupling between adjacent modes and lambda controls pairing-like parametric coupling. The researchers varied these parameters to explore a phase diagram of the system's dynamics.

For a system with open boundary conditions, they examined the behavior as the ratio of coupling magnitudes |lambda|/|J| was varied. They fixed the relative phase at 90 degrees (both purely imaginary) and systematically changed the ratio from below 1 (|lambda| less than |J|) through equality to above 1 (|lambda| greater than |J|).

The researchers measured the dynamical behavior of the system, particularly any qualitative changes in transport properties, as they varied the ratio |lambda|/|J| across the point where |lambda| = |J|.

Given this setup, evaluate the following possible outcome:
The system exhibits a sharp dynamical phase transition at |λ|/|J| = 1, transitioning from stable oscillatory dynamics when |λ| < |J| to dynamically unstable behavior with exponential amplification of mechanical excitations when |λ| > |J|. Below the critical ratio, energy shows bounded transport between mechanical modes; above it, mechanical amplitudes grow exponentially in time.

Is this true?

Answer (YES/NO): NO